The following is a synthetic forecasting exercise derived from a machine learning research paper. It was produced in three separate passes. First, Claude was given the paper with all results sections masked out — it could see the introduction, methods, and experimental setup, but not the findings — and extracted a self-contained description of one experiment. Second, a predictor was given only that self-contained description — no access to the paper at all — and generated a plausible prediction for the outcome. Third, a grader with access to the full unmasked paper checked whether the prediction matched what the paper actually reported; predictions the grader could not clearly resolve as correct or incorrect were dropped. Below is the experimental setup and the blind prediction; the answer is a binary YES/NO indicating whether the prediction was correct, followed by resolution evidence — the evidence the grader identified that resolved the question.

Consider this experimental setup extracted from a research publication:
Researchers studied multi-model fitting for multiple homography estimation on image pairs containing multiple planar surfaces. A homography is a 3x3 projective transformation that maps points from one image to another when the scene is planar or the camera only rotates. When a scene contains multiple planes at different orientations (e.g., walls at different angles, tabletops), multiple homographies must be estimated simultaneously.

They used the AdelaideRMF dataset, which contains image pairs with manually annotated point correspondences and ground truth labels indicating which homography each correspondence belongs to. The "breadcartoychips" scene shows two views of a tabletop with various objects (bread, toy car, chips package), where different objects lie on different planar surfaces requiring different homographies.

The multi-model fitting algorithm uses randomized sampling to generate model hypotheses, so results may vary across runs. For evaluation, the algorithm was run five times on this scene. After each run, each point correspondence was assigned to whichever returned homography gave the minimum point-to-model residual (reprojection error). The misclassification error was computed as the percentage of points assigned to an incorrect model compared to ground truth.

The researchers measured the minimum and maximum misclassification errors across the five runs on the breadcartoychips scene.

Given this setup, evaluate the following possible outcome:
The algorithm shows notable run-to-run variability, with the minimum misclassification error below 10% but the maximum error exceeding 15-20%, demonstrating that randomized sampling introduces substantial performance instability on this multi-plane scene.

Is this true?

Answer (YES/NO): NO